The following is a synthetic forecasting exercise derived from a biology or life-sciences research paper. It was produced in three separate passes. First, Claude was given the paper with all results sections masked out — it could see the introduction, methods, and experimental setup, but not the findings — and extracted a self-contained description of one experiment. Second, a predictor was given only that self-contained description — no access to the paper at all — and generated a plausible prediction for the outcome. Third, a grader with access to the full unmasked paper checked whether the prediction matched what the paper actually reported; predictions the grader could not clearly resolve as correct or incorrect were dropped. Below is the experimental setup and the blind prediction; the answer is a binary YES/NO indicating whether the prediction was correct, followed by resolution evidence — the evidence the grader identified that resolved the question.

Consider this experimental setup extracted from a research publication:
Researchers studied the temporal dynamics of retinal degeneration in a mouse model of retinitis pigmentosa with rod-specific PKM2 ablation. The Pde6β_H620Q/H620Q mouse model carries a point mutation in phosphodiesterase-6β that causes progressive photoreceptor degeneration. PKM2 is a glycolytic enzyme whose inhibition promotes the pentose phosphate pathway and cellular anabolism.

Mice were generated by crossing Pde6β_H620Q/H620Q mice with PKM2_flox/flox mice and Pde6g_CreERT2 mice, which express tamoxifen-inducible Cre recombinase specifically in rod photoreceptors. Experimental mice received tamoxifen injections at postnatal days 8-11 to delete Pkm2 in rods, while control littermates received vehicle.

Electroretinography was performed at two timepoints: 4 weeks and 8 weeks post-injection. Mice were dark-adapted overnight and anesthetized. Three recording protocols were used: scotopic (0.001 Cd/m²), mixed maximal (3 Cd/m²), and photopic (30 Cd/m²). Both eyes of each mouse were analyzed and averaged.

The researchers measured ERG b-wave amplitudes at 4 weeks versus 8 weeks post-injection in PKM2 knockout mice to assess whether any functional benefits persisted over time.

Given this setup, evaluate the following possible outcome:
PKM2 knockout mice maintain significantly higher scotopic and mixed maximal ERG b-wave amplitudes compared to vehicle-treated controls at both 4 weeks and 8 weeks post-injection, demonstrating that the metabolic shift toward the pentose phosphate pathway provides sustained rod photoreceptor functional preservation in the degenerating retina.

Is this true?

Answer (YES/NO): NO